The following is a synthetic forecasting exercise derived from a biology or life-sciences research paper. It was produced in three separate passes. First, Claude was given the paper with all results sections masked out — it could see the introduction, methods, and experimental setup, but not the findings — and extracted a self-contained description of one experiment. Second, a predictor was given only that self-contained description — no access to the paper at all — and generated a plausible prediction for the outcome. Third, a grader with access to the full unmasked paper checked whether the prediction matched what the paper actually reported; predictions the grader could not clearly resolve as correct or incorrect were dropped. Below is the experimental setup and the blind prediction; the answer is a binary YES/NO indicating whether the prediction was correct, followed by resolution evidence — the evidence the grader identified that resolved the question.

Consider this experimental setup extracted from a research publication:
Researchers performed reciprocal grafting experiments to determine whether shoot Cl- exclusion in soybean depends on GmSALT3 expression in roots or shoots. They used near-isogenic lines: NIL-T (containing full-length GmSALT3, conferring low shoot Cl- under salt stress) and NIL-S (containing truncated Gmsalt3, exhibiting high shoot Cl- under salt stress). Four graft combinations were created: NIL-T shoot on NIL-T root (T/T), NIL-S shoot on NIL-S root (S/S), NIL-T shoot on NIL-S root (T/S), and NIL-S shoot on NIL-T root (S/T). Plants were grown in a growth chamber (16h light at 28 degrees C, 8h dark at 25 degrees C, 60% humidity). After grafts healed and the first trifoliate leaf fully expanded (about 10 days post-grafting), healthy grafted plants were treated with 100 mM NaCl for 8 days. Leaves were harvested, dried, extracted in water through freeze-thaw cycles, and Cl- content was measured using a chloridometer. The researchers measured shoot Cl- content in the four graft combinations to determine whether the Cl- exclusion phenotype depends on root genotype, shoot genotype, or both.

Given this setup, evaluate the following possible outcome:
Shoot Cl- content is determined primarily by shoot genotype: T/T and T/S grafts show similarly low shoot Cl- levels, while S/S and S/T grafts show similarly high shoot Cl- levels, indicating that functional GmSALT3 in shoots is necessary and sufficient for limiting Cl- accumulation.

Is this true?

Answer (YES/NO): YES